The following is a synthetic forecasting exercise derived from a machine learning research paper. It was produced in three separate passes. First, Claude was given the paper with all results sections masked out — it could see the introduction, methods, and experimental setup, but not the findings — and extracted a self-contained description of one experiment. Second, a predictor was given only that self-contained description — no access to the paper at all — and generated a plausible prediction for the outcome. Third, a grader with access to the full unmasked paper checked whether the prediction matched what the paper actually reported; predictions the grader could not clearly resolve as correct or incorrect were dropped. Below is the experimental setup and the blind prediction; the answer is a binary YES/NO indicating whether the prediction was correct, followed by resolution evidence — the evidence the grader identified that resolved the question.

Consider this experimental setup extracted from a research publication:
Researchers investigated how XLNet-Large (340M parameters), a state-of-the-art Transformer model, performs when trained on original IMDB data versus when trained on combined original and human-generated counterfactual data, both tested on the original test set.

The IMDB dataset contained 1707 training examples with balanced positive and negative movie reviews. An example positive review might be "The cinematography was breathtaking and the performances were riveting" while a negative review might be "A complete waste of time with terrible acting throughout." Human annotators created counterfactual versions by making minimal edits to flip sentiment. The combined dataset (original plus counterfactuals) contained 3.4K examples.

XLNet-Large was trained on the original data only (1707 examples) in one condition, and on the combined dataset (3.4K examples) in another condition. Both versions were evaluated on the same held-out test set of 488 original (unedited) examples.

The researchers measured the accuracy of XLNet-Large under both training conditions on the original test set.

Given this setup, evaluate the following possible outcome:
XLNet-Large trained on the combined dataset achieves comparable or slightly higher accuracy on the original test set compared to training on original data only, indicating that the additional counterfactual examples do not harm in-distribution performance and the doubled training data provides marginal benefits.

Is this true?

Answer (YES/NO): NO